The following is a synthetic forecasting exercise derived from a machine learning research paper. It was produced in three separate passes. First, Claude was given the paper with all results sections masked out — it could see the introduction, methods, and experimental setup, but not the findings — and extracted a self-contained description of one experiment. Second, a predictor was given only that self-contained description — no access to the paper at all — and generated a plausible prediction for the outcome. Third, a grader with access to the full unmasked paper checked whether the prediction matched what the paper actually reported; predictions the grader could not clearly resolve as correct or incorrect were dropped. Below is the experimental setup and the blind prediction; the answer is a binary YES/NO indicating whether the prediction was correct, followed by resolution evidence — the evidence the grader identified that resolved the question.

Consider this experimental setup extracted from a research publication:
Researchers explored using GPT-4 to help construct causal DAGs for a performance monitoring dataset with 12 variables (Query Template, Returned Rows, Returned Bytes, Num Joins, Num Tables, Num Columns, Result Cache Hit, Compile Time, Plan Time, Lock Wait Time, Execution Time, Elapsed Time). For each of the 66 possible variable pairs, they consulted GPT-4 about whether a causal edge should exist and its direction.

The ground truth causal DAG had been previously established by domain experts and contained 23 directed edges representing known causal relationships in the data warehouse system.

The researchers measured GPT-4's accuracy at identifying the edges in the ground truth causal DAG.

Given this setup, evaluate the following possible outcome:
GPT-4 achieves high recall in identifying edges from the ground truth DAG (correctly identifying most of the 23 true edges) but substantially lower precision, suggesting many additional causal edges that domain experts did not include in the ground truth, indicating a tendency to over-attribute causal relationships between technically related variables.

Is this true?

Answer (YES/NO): YES